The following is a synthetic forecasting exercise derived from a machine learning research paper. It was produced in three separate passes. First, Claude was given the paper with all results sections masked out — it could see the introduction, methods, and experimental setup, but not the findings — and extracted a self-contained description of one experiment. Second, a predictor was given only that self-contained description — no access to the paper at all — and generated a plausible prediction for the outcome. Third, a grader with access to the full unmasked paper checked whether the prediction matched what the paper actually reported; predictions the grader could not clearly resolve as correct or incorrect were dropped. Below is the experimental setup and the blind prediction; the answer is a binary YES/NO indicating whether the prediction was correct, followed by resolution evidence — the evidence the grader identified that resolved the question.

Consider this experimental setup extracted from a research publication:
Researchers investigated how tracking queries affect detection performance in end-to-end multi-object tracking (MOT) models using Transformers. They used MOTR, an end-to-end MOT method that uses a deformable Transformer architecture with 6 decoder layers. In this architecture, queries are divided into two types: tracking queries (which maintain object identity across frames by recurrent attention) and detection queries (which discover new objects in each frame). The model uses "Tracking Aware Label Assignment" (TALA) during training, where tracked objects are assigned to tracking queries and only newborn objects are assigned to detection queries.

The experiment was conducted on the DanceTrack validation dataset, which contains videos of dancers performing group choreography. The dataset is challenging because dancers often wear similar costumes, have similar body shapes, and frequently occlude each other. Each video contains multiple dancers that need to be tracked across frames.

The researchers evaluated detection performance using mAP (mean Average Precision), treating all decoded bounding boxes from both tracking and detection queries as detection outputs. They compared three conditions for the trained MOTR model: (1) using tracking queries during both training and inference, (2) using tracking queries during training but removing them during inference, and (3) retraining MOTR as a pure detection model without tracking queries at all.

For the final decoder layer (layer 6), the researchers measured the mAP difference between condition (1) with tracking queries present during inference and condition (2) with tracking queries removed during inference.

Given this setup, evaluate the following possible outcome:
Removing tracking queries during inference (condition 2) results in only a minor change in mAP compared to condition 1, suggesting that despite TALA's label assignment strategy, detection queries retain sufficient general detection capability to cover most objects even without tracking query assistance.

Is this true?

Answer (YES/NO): NO